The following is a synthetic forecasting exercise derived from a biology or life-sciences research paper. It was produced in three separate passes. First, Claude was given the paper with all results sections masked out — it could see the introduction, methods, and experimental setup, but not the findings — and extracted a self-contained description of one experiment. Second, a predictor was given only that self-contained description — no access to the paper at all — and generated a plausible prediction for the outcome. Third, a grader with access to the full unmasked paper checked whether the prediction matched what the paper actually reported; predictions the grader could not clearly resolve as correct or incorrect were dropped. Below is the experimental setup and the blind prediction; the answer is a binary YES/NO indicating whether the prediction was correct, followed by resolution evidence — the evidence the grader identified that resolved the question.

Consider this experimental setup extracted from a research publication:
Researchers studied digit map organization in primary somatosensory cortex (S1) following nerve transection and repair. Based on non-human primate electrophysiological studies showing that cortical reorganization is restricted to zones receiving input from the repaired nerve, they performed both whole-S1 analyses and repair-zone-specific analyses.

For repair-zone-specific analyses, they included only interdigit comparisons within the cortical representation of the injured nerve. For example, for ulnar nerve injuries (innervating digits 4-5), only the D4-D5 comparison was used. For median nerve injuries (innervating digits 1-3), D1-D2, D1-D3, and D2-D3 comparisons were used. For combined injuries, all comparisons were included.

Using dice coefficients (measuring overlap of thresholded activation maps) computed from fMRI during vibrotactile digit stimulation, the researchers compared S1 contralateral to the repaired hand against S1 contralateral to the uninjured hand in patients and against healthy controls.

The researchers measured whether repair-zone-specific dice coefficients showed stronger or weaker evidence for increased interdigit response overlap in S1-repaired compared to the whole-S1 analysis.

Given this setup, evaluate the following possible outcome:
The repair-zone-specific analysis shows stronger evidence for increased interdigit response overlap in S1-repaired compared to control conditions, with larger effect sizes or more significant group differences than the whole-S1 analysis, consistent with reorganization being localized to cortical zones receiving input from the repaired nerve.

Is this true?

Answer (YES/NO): YES